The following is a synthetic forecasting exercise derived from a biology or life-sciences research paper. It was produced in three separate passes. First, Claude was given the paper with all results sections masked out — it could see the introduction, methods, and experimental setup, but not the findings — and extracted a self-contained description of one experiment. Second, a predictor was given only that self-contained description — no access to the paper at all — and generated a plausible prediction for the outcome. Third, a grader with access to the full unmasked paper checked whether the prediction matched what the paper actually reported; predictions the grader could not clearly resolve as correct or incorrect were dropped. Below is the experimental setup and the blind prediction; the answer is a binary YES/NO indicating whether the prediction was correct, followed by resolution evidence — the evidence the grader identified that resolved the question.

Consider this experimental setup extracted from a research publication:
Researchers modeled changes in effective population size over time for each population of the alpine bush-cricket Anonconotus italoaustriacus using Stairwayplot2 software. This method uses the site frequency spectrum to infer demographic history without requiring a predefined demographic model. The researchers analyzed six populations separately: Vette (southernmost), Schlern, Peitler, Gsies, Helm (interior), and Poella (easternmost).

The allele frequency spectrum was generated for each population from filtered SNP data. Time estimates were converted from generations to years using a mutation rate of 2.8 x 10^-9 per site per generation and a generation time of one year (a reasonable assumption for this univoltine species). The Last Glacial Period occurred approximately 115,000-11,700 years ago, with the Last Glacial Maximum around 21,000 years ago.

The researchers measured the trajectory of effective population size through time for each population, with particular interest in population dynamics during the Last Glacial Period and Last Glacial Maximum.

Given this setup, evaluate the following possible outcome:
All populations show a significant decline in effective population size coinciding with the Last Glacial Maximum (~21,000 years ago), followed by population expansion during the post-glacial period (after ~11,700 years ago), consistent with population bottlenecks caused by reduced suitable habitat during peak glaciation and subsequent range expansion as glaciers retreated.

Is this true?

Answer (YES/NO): YES